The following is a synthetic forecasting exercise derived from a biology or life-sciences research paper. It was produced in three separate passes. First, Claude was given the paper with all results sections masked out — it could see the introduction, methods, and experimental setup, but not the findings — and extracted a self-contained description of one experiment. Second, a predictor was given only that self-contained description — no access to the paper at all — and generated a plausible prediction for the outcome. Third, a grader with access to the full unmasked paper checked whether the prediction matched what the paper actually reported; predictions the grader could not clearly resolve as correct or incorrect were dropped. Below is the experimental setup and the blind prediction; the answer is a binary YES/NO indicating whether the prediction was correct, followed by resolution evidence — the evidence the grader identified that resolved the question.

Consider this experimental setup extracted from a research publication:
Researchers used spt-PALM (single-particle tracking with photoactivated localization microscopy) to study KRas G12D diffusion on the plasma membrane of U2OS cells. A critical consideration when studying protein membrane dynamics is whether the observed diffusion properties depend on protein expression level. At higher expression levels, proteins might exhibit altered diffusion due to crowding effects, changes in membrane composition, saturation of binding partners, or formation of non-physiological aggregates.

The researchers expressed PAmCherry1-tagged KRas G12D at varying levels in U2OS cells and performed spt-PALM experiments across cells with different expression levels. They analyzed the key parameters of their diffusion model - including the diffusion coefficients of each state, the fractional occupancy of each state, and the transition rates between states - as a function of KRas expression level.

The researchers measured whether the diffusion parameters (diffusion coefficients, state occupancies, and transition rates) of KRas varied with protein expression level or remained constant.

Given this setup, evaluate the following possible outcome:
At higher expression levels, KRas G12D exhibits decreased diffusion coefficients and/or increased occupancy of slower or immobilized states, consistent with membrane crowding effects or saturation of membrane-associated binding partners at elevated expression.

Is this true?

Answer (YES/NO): NO